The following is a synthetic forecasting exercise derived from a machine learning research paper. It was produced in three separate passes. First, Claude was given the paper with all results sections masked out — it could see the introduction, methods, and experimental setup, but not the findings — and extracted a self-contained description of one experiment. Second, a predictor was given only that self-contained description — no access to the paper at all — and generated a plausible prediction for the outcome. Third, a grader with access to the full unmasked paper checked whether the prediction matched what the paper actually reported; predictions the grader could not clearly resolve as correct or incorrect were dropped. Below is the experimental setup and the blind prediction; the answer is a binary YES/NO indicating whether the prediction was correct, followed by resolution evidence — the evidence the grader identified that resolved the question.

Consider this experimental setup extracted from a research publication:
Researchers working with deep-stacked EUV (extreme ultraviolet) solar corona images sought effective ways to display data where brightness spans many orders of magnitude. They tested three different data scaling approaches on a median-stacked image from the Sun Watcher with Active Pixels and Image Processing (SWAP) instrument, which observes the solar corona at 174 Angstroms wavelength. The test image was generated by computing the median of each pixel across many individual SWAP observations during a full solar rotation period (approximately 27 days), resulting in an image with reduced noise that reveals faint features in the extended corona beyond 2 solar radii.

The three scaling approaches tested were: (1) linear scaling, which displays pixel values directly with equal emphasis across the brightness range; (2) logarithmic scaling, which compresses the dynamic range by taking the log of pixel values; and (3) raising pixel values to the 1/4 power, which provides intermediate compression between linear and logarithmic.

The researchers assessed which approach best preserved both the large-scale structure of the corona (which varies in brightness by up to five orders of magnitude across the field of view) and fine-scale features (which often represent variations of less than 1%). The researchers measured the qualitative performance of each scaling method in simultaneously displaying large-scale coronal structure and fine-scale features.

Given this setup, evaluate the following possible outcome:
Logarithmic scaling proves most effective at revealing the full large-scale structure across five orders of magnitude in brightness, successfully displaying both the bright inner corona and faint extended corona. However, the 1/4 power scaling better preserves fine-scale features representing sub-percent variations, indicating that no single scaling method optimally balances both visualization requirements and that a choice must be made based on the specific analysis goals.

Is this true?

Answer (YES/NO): NO